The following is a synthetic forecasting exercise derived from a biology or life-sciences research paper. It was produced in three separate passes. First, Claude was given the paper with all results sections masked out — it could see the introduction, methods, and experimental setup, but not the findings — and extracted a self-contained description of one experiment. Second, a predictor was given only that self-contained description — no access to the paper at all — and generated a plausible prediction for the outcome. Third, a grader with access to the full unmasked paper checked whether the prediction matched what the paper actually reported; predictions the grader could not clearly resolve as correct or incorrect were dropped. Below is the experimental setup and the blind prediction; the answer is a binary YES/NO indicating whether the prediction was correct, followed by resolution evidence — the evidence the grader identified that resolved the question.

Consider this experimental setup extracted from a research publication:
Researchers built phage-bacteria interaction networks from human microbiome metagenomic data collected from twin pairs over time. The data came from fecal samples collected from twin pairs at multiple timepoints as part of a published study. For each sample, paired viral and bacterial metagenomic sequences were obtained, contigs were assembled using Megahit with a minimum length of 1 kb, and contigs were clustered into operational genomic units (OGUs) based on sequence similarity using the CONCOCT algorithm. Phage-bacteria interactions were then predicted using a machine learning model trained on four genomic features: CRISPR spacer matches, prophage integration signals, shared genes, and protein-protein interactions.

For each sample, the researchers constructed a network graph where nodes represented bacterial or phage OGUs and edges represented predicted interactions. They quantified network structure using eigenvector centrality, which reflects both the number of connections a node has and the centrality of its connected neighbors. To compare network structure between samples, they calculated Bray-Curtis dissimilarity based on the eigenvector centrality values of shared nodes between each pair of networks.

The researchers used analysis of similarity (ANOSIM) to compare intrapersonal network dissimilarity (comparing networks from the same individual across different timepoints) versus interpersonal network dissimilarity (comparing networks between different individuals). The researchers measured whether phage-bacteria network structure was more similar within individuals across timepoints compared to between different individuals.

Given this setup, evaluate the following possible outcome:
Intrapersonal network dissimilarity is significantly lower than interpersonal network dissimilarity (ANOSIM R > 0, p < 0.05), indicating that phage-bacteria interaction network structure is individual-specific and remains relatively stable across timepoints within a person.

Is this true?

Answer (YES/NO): YES